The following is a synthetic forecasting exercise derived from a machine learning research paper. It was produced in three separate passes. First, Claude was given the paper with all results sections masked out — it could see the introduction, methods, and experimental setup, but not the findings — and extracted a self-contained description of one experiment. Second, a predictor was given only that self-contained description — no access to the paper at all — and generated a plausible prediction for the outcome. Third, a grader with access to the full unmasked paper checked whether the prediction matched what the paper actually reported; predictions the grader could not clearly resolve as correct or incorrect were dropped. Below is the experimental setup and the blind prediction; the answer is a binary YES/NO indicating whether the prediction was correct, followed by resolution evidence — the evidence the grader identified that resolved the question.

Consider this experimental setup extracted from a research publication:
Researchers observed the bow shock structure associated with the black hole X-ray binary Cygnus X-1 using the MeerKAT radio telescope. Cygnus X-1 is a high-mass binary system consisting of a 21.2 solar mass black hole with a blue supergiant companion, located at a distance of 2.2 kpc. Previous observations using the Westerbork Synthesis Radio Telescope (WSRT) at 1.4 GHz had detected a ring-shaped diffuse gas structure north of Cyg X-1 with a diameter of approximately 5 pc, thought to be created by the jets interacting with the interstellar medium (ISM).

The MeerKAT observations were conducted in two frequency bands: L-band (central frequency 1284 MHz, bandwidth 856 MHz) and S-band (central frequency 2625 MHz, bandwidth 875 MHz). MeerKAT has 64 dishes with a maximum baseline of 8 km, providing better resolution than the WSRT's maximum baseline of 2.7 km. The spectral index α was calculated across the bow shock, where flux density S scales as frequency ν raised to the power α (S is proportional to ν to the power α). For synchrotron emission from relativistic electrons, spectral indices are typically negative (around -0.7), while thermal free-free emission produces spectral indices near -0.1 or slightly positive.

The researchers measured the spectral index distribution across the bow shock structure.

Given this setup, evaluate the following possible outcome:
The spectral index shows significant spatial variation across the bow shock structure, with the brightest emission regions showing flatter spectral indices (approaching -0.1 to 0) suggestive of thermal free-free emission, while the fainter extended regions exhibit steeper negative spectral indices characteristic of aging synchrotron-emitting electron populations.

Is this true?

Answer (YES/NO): NO